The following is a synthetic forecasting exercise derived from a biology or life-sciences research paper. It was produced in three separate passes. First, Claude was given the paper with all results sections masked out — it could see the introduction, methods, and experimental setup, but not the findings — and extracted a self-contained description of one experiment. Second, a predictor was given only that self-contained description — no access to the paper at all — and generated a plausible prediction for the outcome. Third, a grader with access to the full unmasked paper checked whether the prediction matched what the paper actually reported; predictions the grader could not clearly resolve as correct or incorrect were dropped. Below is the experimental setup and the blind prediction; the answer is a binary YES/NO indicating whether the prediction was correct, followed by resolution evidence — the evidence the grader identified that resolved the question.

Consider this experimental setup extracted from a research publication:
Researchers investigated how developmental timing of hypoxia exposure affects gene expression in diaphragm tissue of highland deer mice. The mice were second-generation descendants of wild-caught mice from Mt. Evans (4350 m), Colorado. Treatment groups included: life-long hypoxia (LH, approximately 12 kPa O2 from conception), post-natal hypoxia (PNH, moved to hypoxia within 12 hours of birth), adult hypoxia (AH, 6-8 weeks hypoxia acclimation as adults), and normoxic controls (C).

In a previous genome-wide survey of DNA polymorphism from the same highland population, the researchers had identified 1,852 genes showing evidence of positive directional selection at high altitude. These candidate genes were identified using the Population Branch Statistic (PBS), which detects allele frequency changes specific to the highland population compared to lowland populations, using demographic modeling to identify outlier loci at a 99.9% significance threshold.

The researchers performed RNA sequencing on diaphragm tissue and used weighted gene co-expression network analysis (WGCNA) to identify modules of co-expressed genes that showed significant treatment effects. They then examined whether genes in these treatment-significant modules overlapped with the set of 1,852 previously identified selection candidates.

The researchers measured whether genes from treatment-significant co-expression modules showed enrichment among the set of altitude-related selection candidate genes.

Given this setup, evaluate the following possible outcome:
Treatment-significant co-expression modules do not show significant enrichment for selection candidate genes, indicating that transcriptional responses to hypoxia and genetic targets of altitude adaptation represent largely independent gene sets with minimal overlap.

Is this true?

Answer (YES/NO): NO